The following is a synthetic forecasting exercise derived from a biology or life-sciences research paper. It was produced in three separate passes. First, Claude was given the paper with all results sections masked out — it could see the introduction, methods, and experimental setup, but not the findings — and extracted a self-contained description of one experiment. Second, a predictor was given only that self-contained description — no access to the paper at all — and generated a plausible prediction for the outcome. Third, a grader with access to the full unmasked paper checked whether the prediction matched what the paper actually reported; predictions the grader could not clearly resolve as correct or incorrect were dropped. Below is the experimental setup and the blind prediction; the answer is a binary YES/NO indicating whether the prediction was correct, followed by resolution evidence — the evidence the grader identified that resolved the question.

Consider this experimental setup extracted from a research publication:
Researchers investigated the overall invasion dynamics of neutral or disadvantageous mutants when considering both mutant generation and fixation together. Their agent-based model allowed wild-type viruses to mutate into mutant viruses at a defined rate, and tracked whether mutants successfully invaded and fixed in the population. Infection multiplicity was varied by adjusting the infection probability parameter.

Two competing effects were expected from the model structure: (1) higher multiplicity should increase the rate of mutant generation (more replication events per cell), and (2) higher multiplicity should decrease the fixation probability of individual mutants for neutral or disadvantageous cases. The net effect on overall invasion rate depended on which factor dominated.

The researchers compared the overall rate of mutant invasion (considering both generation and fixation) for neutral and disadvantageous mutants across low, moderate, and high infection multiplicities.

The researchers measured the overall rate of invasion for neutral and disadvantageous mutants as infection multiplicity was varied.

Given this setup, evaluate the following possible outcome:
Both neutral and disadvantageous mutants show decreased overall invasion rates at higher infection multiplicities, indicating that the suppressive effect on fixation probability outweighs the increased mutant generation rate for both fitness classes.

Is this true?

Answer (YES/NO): NO